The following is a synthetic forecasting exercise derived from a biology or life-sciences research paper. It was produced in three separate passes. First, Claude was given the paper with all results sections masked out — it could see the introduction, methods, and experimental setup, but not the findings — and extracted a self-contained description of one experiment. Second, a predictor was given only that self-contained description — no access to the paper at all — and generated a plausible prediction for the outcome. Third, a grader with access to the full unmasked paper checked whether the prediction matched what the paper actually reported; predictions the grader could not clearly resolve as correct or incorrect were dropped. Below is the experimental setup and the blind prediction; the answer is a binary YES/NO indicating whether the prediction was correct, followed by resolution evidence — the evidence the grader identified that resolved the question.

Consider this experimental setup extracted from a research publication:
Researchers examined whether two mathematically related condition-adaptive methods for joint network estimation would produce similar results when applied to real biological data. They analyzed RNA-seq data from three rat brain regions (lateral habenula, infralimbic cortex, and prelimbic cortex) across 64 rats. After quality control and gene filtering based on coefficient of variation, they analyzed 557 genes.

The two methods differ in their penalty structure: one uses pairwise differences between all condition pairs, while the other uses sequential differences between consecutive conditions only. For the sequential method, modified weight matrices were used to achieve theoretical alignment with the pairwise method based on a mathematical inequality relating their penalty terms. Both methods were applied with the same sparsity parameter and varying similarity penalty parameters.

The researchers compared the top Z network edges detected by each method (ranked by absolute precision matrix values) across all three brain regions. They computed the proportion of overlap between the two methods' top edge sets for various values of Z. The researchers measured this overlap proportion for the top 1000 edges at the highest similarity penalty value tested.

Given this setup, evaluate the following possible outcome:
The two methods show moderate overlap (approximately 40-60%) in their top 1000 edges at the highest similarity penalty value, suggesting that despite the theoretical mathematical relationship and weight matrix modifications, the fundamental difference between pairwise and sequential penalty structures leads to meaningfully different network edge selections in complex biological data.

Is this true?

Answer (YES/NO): NO